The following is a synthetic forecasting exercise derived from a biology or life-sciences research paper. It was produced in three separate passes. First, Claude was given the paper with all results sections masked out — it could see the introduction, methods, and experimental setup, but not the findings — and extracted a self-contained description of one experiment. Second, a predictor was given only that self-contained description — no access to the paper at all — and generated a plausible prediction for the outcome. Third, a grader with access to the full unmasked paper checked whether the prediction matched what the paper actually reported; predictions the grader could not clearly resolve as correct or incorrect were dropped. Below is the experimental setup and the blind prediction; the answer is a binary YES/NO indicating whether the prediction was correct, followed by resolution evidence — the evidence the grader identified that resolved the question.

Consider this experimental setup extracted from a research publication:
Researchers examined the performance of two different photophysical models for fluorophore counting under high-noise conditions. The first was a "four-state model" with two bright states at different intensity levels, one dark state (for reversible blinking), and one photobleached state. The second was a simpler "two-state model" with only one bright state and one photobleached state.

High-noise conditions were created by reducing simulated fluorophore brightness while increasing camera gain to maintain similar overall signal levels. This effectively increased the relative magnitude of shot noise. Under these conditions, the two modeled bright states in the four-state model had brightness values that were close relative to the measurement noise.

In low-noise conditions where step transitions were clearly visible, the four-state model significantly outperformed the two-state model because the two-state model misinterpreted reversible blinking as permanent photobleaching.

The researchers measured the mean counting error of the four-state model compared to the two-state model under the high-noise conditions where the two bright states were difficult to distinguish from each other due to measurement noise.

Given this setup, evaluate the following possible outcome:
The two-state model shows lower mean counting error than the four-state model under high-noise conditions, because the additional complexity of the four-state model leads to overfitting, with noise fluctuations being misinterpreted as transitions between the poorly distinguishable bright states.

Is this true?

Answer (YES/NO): YES